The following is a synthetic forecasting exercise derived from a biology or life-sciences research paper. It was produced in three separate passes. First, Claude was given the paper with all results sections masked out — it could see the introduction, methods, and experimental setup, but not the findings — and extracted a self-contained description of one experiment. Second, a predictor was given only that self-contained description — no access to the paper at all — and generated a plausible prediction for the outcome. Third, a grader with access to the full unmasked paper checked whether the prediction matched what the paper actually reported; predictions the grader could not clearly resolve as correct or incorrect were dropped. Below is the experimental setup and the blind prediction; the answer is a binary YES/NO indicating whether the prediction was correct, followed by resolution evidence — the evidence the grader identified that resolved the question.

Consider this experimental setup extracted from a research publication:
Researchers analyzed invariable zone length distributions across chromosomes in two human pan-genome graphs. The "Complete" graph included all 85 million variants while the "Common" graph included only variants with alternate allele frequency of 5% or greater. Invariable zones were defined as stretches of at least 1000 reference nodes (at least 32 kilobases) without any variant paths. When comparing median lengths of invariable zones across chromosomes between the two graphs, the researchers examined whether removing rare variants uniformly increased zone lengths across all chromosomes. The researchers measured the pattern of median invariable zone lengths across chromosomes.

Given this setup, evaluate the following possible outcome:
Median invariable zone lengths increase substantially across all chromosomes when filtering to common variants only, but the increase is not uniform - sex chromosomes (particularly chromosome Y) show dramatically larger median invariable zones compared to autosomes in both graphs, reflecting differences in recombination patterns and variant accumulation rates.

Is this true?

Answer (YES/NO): NO